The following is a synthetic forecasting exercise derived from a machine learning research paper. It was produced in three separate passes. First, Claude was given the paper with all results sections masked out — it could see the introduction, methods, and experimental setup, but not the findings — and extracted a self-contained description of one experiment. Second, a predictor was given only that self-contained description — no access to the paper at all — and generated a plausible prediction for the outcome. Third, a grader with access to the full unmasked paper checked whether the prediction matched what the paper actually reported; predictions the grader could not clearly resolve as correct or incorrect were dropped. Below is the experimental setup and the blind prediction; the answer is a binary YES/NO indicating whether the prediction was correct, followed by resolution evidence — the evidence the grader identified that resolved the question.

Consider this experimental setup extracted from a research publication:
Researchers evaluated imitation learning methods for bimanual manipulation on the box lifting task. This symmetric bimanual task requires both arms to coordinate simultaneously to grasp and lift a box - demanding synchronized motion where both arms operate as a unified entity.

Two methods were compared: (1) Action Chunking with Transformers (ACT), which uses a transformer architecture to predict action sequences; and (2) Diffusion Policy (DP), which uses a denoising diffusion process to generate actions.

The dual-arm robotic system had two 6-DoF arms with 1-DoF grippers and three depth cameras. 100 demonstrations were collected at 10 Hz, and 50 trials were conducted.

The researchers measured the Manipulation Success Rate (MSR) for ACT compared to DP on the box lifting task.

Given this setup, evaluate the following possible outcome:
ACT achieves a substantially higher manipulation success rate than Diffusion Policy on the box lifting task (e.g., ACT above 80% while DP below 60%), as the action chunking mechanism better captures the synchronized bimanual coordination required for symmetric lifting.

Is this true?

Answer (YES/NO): NO